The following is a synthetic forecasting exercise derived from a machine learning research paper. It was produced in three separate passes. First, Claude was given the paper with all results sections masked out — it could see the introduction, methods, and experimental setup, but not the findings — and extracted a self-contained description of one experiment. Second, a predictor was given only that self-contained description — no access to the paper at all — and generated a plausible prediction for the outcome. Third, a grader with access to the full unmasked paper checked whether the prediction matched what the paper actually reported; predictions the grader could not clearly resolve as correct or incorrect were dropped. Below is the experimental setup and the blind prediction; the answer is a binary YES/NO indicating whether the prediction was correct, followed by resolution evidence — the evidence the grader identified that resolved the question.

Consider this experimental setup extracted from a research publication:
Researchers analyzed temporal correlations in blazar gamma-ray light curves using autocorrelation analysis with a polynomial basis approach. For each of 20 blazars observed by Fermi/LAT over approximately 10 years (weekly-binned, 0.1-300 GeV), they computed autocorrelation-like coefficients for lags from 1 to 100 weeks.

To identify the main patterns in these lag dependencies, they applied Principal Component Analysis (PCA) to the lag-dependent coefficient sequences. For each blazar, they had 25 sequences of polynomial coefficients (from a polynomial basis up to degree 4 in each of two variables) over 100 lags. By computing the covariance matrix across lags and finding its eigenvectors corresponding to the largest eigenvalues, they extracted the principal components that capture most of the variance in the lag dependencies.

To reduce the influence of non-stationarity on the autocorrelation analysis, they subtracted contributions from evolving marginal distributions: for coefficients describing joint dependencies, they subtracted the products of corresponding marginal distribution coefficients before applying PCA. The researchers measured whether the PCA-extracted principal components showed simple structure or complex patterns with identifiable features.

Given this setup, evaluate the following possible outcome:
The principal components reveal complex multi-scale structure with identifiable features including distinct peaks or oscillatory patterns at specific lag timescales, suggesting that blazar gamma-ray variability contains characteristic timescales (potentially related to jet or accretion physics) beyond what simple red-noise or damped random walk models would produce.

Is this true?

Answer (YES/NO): YES